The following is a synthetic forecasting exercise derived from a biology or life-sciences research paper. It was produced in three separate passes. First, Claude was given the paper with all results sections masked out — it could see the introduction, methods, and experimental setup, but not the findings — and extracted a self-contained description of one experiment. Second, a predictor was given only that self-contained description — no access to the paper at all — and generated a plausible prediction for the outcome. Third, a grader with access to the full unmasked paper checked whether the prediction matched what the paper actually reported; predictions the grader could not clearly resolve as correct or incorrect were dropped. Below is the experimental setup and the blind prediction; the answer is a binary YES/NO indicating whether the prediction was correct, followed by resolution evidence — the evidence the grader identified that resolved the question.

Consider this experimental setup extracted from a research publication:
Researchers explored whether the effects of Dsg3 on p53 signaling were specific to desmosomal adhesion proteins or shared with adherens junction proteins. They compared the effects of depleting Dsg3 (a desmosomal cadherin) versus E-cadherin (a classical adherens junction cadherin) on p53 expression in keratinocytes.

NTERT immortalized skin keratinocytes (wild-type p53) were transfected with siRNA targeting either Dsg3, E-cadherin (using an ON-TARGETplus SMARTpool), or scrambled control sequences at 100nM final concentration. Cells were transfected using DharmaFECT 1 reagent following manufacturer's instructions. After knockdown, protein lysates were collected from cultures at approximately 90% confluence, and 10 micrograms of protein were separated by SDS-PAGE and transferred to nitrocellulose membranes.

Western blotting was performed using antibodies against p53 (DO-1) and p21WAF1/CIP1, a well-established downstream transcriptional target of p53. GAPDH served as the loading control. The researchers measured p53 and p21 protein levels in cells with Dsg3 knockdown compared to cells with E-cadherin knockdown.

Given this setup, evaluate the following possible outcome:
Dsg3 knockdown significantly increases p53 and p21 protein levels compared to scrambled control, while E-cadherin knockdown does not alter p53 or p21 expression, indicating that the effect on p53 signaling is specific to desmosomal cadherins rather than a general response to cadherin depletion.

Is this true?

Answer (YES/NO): NO